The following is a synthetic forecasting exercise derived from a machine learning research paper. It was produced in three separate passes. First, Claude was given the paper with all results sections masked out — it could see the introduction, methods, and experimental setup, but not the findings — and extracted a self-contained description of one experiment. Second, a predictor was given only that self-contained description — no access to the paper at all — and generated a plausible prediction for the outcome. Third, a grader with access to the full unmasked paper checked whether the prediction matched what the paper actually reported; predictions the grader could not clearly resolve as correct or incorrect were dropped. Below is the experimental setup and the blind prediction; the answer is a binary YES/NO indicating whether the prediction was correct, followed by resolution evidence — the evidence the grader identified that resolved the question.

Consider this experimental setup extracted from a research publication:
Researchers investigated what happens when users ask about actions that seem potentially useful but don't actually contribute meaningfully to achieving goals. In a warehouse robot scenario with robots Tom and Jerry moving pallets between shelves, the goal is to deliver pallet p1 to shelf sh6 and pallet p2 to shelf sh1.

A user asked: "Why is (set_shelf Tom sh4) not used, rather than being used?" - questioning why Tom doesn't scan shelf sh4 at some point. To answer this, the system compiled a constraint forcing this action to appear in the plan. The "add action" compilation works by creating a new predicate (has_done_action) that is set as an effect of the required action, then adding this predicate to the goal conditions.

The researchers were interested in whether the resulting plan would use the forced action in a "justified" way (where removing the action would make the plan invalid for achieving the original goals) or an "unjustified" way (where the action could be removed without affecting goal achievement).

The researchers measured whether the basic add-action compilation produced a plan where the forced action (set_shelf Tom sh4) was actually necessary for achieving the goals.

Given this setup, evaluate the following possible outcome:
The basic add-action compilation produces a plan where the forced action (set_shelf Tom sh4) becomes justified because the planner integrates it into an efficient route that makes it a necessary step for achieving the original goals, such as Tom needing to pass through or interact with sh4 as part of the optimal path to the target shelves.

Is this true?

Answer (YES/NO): NO